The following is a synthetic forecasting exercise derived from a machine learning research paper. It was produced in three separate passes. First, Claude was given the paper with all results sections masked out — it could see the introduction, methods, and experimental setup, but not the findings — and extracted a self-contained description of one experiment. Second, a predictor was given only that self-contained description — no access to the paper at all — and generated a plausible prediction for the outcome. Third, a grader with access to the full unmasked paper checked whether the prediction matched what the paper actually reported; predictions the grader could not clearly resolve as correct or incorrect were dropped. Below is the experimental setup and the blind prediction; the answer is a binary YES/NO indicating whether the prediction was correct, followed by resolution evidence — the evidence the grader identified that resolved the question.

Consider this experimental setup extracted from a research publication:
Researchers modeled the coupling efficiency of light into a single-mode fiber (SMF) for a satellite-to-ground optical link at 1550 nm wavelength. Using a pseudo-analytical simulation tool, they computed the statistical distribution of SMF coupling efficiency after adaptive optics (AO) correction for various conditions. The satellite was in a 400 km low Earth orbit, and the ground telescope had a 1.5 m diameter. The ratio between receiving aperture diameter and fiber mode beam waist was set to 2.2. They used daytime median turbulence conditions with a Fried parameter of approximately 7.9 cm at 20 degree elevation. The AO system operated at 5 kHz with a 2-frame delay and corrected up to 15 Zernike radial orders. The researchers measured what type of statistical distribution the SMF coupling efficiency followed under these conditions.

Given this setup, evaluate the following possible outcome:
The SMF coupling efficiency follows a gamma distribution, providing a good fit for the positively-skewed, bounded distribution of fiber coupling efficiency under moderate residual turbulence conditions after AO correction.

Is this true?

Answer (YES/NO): NO